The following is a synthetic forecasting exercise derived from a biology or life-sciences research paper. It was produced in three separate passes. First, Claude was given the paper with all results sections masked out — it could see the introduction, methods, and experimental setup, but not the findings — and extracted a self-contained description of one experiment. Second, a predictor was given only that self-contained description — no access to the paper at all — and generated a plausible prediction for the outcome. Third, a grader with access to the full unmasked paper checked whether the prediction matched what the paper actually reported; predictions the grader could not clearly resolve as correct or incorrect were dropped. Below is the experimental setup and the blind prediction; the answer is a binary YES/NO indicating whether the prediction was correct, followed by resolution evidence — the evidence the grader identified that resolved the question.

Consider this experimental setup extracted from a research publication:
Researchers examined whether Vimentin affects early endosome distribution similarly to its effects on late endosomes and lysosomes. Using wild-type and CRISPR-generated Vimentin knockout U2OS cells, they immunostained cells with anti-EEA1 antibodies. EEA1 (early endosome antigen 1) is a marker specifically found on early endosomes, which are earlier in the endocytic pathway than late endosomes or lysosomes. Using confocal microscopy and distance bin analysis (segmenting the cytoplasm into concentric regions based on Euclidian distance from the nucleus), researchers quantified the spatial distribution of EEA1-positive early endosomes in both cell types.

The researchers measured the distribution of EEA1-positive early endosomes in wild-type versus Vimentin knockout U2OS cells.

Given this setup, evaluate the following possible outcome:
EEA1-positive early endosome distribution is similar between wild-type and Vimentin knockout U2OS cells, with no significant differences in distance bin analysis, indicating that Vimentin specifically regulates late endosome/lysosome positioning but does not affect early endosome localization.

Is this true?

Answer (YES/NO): NO